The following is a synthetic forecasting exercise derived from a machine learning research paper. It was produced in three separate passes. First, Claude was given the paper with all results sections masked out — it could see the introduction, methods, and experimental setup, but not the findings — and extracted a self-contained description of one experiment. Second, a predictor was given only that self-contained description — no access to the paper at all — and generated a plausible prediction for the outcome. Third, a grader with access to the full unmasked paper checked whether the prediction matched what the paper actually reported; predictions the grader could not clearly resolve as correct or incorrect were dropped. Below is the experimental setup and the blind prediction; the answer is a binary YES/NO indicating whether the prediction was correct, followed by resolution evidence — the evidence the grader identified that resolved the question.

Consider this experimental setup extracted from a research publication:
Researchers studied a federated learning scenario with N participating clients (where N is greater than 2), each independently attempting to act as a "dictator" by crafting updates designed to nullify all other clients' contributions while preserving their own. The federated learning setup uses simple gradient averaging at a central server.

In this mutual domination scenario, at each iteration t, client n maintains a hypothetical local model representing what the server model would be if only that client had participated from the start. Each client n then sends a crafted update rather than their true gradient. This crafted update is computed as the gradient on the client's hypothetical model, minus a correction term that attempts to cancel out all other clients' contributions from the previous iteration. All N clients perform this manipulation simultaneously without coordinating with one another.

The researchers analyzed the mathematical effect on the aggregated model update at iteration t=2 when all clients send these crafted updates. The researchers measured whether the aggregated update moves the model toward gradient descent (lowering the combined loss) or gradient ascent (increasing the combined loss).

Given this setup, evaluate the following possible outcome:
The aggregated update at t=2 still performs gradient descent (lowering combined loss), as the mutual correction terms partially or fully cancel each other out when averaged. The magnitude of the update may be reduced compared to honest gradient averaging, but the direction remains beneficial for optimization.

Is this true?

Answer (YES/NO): NO